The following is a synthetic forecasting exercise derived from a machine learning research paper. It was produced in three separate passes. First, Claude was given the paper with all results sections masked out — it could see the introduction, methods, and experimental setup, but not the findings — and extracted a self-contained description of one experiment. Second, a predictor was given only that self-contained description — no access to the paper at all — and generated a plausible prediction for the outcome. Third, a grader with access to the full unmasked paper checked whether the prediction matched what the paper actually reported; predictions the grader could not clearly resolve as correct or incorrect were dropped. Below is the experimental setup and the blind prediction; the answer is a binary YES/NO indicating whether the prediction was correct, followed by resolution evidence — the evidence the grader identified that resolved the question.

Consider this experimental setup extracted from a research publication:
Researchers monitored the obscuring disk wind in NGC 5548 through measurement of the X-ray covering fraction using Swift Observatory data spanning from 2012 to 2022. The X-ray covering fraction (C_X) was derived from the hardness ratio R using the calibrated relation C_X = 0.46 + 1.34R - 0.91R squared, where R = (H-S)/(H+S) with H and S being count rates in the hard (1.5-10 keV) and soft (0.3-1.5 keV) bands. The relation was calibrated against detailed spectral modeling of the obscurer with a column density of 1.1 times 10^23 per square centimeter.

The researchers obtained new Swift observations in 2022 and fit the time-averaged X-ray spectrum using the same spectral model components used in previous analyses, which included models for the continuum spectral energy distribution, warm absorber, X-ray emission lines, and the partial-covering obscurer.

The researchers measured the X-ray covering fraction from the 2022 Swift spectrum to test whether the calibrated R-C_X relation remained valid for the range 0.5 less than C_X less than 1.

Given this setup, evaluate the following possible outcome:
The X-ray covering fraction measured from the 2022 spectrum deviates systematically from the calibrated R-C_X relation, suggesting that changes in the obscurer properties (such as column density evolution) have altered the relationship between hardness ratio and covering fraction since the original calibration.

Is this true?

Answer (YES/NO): NO